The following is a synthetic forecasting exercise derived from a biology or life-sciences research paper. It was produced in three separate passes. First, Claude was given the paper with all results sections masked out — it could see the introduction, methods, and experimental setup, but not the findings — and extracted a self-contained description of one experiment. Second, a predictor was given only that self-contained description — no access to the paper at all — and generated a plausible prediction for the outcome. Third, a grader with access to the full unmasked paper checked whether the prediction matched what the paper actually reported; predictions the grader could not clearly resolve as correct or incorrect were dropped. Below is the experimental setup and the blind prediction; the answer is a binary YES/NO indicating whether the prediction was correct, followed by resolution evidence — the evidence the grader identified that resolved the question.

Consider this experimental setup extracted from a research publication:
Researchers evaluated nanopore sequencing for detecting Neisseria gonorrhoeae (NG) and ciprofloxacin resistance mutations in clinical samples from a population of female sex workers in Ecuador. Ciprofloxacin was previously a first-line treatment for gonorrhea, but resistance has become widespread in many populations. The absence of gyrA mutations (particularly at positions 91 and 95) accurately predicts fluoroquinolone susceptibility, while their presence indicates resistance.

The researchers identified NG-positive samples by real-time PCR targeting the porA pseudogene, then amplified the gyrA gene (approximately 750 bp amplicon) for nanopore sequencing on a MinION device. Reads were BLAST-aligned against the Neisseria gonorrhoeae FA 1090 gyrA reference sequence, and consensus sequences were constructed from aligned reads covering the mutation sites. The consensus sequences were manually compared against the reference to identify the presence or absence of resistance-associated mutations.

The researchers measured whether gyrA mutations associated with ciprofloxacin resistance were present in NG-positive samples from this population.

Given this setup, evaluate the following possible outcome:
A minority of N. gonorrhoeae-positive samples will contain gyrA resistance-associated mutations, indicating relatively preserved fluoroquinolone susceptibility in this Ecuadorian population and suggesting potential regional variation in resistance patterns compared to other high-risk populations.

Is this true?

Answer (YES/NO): NO